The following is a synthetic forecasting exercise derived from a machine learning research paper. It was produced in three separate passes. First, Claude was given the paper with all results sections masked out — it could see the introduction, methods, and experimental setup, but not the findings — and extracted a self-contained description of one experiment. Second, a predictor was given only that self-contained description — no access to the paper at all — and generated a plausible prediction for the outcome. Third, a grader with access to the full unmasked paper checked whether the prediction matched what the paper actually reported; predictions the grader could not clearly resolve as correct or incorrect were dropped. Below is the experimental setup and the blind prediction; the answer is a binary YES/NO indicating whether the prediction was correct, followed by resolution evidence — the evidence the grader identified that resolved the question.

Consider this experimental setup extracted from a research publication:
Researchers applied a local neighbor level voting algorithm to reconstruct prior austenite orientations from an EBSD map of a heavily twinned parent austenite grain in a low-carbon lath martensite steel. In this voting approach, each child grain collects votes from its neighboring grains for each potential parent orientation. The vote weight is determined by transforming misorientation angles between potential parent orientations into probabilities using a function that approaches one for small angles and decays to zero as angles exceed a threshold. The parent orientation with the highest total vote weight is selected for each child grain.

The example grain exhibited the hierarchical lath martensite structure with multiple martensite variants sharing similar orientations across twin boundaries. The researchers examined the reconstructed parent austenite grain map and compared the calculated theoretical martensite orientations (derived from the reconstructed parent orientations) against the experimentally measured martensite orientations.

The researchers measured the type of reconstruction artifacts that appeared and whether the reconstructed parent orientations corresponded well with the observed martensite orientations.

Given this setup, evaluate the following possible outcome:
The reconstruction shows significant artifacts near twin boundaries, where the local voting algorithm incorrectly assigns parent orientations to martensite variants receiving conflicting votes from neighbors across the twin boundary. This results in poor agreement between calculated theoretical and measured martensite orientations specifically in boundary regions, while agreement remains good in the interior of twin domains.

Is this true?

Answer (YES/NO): NO